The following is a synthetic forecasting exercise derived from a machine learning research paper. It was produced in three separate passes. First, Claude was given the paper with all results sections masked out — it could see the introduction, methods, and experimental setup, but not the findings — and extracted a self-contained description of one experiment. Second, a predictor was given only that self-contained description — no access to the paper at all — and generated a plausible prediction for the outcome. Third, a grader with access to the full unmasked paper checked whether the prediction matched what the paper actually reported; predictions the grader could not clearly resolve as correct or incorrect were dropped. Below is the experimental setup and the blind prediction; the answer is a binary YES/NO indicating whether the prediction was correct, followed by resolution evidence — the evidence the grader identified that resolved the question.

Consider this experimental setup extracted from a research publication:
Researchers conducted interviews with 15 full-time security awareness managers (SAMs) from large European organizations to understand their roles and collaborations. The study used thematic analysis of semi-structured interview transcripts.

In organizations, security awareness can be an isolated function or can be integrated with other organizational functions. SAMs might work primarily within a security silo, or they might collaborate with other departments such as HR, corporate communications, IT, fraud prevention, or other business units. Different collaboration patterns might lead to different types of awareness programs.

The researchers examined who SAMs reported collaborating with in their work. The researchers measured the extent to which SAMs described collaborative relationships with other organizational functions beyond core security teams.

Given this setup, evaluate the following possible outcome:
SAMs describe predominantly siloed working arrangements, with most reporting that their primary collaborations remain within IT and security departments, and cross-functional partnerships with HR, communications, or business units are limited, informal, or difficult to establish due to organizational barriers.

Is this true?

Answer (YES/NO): NO